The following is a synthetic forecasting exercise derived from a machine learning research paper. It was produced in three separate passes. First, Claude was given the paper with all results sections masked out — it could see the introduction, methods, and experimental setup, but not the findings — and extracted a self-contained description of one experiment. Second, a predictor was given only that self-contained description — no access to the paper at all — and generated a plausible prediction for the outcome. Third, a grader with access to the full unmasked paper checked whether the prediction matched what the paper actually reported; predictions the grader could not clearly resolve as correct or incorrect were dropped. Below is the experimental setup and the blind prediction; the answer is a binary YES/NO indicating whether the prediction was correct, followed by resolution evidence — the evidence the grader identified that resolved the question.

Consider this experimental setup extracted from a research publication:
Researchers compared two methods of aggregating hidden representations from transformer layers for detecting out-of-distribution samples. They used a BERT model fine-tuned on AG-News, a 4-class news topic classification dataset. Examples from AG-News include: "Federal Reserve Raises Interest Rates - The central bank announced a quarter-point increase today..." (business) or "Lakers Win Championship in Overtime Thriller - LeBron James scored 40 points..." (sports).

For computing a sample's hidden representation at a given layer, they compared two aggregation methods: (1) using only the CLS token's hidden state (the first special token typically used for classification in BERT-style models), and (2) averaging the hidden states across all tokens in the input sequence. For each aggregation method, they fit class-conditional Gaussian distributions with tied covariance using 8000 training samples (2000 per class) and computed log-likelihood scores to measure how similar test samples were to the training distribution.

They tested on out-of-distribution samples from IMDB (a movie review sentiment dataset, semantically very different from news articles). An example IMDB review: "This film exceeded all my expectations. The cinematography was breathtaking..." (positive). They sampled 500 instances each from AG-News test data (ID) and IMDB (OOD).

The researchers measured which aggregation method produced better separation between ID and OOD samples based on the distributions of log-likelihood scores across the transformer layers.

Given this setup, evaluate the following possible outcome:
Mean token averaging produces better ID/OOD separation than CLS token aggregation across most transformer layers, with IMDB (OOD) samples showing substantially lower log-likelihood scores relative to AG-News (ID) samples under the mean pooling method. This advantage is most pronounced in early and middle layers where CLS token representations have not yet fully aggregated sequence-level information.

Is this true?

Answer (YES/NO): NO